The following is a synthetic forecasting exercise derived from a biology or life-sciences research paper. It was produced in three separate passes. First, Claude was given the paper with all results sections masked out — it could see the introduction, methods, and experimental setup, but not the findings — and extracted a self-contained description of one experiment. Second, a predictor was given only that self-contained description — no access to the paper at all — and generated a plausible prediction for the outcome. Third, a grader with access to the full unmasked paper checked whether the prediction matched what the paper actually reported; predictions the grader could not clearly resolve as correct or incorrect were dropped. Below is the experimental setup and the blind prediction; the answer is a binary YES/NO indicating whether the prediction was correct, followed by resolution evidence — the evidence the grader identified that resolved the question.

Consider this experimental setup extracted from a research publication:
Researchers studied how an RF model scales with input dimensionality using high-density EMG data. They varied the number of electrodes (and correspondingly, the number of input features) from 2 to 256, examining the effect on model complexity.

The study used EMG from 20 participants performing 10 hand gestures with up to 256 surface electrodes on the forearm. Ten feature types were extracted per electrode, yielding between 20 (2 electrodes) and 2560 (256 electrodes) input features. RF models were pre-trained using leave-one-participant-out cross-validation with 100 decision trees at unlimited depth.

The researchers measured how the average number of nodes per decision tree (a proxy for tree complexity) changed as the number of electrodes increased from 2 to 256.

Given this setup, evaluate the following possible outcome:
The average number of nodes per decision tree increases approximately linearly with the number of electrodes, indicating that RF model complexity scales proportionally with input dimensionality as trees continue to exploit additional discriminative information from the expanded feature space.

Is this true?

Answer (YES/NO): NO